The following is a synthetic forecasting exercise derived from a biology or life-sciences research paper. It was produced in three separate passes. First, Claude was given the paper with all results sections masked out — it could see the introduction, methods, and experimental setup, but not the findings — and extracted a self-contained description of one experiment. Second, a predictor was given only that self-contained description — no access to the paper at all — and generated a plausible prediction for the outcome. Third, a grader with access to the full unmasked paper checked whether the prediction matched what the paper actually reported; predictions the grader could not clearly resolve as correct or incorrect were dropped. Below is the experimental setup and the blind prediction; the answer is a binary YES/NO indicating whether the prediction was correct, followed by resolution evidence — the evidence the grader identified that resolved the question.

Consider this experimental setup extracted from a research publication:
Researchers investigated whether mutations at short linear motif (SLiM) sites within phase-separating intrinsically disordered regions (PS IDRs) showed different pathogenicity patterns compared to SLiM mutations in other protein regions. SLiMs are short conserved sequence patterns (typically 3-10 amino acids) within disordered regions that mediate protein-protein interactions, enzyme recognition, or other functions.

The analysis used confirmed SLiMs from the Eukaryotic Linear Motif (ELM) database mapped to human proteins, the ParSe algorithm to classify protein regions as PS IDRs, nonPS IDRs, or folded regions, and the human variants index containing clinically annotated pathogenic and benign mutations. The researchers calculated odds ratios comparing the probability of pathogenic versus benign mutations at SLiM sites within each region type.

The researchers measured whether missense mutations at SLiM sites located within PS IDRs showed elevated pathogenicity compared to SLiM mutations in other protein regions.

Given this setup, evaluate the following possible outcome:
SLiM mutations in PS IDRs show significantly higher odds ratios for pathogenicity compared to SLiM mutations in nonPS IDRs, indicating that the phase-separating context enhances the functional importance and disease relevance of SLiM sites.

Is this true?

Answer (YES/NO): YES